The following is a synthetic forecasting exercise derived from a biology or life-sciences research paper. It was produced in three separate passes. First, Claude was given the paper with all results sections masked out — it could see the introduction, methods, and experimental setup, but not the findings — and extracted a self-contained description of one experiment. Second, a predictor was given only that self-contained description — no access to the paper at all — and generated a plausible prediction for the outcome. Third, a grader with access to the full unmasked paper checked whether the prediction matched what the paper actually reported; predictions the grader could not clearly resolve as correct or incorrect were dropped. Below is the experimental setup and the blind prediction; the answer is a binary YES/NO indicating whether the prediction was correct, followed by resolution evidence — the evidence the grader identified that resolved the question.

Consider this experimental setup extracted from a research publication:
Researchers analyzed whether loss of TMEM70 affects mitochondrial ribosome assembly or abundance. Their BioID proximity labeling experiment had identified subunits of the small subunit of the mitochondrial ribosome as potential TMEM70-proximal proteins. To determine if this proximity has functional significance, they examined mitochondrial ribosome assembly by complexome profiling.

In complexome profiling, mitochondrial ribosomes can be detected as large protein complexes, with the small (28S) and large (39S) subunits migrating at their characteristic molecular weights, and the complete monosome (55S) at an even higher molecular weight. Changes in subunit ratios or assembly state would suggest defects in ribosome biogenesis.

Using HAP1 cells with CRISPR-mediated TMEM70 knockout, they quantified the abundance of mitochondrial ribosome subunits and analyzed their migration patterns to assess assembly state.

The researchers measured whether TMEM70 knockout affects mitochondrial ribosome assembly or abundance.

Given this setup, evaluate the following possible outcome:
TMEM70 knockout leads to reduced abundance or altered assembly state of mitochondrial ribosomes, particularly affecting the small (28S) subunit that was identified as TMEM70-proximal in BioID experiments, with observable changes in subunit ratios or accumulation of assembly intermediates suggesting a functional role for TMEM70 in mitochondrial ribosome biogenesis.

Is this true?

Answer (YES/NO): NO